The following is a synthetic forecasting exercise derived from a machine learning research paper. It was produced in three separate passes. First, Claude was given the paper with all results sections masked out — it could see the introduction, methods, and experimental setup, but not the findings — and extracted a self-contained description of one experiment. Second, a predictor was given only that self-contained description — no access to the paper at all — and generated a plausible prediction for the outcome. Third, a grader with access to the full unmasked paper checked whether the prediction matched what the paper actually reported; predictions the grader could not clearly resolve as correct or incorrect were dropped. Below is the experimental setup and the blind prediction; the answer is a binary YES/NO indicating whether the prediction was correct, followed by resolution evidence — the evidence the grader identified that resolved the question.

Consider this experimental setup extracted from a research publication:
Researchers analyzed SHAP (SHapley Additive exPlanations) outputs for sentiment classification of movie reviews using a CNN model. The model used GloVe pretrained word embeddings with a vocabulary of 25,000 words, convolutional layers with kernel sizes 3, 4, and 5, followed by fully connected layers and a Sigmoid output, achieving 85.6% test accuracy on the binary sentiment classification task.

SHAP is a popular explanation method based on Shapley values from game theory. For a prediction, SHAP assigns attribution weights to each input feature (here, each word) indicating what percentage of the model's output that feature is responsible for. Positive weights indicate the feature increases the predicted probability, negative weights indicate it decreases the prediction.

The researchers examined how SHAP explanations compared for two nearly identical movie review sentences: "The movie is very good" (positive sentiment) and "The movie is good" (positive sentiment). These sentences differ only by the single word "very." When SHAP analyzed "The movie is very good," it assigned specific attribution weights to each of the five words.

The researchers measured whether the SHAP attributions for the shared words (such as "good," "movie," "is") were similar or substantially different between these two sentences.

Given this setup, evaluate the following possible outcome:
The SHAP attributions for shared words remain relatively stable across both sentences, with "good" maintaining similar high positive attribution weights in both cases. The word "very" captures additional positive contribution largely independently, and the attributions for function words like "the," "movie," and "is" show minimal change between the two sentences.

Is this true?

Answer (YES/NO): NO